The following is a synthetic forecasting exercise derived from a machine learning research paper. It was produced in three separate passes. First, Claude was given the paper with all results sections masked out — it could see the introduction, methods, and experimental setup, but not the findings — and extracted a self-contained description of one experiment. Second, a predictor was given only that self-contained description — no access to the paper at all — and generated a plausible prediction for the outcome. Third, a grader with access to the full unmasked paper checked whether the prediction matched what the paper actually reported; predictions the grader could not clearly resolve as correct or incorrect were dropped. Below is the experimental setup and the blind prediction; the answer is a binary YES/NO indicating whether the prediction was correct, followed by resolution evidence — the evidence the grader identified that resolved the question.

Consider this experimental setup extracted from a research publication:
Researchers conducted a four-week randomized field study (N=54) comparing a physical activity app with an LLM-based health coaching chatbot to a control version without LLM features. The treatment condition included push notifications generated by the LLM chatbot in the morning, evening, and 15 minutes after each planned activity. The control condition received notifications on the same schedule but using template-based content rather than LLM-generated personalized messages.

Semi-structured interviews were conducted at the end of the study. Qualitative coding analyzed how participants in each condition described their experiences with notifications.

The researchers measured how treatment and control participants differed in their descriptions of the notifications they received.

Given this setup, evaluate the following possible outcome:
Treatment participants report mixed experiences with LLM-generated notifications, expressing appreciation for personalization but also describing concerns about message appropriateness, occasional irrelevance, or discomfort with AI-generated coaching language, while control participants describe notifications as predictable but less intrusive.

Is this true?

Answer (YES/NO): NO